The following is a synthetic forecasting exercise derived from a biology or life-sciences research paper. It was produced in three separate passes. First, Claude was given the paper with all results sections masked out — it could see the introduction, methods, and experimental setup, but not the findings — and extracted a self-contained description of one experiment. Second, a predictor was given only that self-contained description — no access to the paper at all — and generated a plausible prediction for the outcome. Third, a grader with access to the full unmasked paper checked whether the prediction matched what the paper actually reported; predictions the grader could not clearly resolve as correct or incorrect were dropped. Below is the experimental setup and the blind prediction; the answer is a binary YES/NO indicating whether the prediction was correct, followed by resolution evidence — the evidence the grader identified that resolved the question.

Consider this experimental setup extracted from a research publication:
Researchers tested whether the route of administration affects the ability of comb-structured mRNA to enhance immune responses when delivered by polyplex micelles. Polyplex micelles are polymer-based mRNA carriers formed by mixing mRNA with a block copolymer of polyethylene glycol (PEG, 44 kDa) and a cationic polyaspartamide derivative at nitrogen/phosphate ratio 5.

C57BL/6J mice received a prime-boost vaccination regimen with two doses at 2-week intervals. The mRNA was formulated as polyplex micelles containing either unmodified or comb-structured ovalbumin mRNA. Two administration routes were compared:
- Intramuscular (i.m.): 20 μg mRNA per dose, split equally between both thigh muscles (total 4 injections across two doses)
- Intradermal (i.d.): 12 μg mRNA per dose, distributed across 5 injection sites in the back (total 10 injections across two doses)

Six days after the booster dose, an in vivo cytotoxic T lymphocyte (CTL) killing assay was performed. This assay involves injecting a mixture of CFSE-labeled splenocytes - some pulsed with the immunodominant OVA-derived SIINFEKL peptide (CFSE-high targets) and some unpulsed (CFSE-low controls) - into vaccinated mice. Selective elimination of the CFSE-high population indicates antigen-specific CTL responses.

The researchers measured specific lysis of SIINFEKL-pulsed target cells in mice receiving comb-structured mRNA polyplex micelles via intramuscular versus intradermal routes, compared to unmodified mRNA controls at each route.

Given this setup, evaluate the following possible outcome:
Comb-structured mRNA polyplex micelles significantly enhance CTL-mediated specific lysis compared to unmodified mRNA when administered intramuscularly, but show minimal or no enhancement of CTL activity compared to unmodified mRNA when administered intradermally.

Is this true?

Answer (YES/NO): NO